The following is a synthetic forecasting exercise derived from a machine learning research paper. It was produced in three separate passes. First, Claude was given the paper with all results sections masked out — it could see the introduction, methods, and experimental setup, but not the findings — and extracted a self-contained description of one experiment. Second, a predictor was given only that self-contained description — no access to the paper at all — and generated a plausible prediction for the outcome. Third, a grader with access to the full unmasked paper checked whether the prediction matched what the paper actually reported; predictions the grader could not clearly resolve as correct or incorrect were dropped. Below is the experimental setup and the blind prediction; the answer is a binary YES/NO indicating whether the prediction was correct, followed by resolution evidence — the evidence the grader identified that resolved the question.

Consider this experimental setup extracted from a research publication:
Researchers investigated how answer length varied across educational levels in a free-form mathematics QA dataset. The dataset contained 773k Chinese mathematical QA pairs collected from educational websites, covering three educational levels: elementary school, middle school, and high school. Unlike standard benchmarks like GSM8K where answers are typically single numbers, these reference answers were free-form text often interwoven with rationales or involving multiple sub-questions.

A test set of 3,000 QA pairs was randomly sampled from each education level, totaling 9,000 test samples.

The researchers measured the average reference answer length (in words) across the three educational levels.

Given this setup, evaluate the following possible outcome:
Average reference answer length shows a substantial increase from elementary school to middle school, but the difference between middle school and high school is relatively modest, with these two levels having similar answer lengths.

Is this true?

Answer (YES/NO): NO